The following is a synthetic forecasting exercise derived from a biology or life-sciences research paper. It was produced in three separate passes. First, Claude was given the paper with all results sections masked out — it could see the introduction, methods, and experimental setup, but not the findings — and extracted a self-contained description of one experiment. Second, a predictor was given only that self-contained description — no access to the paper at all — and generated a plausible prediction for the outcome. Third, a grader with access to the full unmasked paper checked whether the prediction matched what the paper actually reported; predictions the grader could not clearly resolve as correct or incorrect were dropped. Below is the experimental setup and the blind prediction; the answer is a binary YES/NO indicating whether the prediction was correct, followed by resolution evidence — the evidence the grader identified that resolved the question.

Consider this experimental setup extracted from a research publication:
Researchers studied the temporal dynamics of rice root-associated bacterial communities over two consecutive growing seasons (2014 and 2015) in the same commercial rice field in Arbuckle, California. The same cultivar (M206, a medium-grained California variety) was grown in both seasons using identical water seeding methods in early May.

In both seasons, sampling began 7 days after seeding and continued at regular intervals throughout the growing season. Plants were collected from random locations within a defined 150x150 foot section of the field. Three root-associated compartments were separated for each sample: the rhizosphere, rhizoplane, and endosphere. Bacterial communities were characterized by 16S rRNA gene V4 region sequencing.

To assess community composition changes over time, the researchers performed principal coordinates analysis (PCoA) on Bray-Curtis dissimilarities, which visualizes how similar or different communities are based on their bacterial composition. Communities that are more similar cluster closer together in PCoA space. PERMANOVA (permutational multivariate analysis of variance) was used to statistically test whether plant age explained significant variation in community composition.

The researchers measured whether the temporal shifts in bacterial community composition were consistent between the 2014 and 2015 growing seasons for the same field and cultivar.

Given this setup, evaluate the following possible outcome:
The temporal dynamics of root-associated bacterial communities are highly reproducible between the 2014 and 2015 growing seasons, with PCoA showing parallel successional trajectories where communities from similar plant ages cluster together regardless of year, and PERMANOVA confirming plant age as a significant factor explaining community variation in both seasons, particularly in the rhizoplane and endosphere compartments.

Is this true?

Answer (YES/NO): YES